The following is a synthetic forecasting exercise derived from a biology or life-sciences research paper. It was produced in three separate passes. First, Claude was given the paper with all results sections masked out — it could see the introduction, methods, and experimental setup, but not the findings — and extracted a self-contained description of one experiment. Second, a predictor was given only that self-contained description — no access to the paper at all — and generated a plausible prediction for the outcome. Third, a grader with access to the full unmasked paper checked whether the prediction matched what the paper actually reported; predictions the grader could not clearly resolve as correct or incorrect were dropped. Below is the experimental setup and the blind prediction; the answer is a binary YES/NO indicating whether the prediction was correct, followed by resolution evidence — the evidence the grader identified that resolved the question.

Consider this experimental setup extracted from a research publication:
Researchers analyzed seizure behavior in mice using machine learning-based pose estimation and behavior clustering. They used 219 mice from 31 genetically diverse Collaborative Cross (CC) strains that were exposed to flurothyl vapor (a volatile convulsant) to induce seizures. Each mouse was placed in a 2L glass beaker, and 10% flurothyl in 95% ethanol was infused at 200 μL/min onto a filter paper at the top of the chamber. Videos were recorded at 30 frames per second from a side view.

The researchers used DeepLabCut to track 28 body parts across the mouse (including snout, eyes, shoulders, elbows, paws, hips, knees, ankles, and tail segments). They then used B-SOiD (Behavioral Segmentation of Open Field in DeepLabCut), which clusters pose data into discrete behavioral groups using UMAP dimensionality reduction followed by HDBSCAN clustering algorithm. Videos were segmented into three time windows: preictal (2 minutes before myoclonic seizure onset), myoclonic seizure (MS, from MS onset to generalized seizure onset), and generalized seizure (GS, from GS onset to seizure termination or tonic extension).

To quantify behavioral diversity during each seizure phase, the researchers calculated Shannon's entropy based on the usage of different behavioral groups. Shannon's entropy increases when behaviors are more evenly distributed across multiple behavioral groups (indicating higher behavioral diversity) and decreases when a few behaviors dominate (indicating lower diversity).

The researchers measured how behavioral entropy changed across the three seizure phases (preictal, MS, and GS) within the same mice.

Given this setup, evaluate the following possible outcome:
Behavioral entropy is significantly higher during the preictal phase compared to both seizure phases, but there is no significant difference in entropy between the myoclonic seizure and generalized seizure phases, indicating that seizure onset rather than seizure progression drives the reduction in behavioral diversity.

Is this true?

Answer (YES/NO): YES